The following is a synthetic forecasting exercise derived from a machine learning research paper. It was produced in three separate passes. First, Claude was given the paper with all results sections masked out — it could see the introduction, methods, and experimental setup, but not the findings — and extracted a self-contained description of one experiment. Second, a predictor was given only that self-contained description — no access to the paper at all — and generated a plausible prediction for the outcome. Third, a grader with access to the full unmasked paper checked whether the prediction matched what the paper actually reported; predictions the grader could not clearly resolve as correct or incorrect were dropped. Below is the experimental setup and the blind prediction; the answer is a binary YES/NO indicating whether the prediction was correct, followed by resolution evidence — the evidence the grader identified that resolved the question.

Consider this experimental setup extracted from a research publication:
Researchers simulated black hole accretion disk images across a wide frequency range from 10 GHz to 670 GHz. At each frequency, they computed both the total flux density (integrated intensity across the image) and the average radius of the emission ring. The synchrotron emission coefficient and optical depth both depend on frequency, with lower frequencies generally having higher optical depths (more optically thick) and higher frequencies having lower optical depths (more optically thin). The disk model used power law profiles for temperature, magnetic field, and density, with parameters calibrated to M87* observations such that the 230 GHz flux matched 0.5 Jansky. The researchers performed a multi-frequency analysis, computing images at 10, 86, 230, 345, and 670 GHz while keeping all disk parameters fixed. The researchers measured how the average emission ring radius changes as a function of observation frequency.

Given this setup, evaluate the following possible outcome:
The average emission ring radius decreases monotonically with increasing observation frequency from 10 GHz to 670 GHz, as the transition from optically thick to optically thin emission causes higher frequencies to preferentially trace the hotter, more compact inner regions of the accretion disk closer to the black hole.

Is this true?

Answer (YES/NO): NO